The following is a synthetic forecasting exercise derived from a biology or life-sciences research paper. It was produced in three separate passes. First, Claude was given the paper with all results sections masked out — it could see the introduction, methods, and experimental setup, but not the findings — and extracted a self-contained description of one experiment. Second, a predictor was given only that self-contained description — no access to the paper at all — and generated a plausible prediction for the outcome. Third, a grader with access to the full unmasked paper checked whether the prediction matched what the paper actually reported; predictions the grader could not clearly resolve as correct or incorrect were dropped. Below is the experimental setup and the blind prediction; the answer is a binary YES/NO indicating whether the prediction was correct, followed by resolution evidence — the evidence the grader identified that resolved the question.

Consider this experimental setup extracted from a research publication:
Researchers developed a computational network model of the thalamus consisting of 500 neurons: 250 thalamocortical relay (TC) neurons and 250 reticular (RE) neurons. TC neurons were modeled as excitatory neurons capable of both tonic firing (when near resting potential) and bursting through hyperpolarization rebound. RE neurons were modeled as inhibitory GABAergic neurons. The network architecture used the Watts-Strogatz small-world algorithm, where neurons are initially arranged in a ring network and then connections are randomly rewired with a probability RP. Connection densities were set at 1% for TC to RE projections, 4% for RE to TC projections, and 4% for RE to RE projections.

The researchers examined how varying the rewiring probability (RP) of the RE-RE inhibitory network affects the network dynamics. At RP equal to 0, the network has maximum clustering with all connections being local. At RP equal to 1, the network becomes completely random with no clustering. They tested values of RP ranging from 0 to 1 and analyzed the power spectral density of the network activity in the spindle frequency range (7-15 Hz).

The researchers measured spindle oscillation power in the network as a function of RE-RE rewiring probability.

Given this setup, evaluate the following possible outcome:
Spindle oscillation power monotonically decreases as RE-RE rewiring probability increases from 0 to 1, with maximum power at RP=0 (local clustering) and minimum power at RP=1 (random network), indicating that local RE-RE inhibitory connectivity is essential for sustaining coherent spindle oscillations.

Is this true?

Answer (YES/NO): NO